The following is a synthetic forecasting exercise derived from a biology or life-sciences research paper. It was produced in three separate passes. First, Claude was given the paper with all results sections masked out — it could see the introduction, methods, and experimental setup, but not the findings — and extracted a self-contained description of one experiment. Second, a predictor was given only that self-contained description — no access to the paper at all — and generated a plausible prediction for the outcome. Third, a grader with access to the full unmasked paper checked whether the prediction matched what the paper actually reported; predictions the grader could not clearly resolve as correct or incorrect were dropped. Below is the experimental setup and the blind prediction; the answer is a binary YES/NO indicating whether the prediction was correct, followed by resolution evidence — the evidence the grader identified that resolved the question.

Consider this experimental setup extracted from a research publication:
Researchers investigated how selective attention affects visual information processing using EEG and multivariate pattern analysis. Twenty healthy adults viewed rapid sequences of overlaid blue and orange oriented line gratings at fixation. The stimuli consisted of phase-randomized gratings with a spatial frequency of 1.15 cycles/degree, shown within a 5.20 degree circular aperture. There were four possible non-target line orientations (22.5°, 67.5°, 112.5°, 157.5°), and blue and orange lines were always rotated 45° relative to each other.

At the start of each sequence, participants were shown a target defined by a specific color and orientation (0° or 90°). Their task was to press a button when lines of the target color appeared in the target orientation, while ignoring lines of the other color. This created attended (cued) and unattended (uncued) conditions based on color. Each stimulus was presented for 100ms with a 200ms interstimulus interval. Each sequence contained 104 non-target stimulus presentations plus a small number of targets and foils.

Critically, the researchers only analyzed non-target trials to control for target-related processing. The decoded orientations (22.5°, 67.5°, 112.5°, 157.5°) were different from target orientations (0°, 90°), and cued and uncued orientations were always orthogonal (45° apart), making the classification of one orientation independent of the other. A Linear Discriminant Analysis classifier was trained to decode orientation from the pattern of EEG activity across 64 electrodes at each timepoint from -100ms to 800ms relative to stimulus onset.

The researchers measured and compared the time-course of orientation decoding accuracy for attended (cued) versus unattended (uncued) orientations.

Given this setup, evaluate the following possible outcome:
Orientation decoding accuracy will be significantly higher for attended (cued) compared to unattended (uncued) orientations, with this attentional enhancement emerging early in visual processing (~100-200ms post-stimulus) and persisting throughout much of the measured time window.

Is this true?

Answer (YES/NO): NO